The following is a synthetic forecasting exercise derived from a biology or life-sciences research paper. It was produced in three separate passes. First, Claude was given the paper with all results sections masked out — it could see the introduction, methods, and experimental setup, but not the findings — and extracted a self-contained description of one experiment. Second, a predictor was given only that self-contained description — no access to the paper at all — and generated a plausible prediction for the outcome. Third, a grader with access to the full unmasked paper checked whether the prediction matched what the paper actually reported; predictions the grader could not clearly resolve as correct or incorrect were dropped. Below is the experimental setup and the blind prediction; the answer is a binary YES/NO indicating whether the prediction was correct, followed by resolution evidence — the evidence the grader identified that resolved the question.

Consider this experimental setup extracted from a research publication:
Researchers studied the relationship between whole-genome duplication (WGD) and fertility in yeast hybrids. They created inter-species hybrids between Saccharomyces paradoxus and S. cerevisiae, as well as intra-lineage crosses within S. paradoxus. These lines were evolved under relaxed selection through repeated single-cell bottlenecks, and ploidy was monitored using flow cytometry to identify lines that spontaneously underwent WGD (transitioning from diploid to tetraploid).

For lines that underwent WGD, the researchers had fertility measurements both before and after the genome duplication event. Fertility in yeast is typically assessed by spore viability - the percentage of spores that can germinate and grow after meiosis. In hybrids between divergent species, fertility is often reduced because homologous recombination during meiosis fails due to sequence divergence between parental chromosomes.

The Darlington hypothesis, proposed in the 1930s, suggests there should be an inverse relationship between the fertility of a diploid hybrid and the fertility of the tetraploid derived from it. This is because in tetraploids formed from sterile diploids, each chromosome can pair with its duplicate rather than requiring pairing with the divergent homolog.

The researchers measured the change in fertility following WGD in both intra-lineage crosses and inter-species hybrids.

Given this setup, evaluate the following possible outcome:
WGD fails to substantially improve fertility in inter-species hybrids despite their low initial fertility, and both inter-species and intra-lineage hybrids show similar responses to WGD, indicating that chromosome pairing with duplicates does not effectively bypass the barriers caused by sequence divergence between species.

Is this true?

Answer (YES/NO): NO